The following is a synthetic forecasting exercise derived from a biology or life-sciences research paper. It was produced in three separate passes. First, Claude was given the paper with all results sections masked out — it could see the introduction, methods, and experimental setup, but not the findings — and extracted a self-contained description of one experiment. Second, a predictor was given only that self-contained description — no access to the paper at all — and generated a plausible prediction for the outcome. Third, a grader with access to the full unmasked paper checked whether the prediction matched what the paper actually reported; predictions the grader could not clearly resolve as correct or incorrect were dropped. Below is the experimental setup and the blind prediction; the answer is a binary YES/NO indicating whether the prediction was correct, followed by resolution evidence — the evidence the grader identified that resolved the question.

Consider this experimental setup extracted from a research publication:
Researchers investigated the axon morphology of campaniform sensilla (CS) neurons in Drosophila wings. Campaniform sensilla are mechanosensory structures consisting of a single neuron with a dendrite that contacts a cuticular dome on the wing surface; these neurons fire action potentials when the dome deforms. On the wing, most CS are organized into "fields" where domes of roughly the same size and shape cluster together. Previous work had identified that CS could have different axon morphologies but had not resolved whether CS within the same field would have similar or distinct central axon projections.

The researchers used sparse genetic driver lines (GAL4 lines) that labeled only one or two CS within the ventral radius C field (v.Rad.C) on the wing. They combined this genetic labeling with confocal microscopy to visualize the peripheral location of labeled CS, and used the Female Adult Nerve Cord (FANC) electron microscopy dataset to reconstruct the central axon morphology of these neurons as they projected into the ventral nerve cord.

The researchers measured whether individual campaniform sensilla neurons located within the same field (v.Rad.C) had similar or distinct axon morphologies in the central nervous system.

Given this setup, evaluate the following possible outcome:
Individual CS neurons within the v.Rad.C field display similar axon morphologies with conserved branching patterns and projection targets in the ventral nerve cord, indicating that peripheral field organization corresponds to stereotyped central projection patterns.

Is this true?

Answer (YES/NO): NO